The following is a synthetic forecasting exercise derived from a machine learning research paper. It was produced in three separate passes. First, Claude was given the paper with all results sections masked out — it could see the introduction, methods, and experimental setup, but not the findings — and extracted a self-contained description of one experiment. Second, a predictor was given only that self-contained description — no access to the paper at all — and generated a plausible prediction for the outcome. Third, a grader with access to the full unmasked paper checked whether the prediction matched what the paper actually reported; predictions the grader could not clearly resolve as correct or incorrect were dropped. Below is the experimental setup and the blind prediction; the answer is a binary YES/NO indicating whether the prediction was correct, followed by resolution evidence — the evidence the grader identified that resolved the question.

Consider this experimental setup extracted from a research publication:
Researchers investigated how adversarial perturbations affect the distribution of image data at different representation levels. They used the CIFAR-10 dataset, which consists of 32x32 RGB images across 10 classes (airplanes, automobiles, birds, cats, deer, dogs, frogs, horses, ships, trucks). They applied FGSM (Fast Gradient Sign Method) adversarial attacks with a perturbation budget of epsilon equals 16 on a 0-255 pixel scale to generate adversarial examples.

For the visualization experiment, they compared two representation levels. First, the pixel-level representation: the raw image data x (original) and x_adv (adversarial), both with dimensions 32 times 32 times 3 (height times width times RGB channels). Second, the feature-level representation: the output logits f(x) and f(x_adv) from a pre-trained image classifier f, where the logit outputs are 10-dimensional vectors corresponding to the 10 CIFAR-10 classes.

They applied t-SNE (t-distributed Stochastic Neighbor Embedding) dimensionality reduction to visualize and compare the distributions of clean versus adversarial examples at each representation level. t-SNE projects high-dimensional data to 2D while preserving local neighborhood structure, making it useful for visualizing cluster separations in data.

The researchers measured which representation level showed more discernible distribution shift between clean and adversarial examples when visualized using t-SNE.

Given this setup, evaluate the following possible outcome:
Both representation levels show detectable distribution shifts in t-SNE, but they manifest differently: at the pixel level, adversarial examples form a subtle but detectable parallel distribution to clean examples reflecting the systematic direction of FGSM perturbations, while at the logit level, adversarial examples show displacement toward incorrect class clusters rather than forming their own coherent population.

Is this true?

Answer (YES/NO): NO